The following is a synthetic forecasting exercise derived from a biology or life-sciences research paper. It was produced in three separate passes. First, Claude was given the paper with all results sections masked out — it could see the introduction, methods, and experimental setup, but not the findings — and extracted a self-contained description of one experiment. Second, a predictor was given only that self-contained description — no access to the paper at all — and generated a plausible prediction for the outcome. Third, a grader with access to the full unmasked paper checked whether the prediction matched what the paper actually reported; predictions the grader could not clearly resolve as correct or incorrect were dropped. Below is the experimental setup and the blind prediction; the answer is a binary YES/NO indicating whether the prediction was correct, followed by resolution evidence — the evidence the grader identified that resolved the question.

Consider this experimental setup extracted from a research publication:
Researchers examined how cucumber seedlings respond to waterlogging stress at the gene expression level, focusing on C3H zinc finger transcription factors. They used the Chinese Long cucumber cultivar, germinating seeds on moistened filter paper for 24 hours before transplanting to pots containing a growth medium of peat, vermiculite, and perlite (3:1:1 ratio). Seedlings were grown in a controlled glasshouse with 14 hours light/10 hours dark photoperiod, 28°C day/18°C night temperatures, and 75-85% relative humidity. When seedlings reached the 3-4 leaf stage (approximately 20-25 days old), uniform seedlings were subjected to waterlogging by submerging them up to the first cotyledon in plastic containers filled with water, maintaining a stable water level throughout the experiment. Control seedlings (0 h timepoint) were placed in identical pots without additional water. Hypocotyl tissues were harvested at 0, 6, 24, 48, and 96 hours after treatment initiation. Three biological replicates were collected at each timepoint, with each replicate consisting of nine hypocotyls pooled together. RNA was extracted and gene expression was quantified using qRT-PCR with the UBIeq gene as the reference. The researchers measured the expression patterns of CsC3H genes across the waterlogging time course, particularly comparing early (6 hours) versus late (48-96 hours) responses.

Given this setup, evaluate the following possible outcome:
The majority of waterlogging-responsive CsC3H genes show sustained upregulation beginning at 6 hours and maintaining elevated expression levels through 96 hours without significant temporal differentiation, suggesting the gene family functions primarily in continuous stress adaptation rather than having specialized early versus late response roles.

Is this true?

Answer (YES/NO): NO